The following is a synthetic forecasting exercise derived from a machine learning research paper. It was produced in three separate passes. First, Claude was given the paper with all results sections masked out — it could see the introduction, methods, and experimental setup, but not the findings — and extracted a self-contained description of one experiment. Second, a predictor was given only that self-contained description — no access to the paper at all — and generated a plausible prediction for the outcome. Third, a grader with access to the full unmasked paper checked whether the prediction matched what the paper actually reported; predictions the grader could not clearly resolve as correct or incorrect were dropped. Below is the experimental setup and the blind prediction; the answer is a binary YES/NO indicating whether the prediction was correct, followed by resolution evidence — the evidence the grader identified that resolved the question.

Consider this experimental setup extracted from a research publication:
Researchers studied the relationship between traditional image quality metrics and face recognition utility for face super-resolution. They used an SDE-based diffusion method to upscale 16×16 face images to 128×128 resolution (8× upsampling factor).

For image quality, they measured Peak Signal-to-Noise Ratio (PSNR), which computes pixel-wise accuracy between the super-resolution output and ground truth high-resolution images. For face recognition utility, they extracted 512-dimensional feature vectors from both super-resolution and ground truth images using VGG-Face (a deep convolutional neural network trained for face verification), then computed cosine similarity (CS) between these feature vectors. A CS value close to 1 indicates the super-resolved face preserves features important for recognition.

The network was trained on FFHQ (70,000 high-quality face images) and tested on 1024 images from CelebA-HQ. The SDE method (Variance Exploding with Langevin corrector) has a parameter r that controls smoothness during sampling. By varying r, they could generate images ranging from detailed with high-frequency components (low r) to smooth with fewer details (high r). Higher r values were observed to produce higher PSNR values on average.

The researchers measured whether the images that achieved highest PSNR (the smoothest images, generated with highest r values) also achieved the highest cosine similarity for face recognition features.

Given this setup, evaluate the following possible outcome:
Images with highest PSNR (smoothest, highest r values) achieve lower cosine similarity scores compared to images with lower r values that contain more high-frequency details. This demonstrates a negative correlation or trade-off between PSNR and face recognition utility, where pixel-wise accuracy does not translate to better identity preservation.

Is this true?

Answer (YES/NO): YES